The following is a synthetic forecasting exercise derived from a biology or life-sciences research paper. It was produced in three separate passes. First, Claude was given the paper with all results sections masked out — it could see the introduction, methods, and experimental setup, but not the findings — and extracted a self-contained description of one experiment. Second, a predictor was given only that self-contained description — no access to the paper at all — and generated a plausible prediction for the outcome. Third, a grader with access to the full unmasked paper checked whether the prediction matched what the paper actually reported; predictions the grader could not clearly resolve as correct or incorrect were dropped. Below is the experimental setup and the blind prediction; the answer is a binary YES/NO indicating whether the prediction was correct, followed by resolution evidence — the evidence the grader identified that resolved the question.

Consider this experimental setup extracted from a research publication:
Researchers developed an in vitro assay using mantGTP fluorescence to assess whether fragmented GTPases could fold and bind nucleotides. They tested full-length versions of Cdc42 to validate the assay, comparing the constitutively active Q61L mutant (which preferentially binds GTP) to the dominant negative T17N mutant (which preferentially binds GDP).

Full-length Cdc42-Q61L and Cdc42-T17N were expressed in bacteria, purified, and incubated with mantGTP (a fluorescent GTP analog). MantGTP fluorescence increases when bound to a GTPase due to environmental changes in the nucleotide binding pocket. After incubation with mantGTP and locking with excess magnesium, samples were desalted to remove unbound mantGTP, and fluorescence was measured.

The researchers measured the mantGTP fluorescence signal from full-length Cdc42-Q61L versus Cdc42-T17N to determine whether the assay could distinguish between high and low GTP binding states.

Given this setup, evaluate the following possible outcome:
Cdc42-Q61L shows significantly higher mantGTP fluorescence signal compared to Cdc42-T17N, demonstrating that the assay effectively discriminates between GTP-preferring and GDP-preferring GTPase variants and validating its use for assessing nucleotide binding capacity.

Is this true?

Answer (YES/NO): YES